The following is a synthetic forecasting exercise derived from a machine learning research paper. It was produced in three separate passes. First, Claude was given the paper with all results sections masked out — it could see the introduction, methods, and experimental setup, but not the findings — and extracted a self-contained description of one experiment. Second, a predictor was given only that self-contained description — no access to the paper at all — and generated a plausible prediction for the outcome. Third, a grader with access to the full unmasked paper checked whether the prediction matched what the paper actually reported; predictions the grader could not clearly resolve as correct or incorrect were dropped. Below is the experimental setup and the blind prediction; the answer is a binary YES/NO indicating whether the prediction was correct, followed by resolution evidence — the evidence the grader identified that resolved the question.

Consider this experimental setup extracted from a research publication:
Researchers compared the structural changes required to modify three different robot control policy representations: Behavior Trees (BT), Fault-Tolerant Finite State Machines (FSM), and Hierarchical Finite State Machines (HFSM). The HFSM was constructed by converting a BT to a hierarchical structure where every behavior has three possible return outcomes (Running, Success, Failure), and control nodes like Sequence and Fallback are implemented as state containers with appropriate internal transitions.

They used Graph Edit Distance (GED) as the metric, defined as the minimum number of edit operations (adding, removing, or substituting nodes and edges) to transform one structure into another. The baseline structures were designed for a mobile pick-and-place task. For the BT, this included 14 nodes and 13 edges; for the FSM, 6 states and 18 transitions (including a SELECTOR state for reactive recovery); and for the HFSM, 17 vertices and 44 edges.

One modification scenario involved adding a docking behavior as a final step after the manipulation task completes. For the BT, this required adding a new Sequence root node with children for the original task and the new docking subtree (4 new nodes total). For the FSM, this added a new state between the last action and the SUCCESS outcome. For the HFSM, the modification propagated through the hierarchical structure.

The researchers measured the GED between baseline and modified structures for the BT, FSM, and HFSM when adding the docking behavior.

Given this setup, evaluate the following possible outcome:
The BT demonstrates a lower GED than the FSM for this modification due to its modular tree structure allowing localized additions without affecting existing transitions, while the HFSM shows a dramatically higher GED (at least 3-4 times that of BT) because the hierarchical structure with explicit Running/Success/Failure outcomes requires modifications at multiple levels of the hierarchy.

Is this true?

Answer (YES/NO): NO